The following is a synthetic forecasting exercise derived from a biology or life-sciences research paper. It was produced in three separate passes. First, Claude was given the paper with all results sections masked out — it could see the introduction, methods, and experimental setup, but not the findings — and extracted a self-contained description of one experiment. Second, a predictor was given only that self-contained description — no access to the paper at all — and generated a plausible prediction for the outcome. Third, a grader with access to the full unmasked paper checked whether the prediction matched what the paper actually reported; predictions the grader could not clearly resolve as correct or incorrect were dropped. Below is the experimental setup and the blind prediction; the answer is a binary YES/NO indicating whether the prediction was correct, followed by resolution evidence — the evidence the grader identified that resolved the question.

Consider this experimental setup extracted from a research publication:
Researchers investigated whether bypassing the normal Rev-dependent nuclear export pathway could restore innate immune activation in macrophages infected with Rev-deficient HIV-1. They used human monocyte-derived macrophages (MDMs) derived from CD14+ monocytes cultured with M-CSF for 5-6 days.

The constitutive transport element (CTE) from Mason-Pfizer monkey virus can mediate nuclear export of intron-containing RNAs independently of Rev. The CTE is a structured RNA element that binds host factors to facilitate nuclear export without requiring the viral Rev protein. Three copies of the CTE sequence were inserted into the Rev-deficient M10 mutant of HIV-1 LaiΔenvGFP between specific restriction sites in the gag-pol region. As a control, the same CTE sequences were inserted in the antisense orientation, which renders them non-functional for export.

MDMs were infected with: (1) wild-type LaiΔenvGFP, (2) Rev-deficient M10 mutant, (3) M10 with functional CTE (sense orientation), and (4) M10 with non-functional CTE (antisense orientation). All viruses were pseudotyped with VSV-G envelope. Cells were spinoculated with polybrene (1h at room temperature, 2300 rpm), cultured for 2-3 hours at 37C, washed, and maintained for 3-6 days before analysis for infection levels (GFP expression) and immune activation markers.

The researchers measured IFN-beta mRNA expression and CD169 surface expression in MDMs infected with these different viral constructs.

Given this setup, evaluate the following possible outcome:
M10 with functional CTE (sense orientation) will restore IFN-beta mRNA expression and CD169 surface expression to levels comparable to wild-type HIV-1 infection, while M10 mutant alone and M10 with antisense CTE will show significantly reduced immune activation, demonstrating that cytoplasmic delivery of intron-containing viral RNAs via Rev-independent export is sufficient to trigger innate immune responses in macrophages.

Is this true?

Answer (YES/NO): NO